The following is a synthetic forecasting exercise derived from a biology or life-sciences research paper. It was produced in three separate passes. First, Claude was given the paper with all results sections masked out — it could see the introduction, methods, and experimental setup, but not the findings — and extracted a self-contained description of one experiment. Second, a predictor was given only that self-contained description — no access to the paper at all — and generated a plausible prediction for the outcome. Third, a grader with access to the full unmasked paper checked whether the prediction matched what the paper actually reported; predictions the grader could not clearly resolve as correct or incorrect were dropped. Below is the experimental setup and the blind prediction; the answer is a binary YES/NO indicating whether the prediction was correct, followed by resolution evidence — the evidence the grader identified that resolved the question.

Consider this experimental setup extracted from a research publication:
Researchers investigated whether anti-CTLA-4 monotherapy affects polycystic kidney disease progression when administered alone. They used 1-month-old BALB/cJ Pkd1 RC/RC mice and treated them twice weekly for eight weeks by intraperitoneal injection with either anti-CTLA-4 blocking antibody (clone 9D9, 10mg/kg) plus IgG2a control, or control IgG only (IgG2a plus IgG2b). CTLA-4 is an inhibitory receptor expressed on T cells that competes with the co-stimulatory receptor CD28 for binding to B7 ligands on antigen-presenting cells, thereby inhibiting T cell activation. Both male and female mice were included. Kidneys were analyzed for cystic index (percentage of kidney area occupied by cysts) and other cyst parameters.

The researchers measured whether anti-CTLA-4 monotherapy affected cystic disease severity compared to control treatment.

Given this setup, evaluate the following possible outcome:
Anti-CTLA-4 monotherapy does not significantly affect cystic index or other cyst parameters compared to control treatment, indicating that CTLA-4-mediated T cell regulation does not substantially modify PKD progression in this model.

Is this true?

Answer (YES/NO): YES